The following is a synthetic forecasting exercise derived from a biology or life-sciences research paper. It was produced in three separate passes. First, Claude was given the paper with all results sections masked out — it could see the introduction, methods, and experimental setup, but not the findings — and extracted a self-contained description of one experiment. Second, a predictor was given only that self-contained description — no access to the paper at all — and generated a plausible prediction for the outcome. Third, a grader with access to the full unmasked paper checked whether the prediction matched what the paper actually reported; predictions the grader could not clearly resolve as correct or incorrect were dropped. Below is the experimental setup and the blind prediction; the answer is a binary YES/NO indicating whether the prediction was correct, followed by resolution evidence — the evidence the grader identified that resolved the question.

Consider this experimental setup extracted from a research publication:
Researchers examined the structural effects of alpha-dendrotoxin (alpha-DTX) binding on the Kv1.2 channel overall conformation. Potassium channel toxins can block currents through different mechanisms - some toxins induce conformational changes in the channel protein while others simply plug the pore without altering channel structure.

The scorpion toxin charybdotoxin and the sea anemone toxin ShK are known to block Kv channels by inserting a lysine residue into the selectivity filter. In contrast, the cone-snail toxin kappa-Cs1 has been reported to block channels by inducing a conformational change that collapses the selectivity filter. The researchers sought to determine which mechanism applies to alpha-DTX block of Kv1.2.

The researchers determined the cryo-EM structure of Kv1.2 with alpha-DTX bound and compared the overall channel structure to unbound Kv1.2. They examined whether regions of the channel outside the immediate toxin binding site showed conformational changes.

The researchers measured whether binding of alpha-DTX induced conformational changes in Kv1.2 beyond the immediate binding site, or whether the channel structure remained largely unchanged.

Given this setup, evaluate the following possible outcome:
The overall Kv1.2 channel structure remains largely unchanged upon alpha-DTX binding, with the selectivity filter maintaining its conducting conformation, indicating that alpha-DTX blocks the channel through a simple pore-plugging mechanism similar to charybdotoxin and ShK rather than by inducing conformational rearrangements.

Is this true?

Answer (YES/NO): NO